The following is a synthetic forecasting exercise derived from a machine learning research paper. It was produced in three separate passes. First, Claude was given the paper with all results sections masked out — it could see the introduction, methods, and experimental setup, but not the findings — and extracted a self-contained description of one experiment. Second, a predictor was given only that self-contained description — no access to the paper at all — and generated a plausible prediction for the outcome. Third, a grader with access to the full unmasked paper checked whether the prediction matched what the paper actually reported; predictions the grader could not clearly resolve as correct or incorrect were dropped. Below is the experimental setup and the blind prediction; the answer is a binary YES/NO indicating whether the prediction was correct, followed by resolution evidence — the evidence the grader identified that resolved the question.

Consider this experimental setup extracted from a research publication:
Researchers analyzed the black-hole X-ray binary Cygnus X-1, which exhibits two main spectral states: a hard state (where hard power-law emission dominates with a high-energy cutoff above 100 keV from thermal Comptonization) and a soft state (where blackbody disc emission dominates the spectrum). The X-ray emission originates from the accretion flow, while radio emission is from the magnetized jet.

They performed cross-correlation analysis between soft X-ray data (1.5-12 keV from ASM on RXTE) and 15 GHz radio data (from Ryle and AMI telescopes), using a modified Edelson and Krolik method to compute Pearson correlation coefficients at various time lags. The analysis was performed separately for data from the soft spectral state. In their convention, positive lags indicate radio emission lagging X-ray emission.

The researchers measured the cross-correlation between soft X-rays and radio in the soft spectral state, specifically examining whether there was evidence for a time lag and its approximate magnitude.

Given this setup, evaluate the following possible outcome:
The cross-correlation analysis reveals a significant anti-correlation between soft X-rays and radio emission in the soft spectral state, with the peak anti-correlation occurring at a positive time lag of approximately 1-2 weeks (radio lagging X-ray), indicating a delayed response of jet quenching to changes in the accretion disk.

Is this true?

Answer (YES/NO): NO